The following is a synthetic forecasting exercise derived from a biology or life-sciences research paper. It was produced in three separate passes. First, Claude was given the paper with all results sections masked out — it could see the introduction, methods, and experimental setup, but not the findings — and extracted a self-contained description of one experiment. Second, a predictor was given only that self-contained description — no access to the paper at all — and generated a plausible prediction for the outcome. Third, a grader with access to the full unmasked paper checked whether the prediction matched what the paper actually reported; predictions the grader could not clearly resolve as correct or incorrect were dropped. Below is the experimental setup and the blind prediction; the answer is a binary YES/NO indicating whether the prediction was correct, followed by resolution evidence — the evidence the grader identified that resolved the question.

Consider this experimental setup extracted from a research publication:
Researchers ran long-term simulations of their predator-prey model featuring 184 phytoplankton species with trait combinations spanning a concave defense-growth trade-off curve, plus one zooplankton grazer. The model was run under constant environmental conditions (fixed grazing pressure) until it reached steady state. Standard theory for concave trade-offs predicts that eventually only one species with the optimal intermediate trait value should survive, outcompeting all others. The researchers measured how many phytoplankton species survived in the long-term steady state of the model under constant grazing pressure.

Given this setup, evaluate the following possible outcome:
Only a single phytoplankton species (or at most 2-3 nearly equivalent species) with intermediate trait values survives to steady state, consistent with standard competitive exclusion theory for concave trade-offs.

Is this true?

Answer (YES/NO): YES